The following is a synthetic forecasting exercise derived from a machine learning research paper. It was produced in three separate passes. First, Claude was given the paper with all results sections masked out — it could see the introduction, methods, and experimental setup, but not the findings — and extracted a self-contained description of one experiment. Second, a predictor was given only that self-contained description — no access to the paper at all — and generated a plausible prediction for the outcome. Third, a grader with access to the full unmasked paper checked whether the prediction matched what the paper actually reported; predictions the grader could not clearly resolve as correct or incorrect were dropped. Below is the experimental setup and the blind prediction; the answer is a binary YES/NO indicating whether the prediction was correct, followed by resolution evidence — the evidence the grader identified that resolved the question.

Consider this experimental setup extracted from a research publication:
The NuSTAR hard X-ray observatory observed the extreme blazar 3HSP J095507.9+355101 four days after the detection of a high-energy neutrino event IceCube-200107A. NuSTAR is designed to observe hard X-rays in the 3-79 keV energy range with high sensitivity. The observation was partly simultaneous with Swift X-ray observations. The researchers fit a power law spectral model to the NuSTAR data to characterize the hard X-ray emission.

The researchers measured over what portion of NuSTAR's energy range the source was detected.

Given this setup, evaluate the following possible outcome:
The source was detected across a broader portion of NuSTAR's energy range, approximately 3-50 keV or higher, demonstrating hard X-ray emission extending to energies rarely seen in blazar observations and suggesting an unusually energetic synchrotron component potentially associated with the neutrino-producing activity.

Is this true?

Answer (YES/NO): NO